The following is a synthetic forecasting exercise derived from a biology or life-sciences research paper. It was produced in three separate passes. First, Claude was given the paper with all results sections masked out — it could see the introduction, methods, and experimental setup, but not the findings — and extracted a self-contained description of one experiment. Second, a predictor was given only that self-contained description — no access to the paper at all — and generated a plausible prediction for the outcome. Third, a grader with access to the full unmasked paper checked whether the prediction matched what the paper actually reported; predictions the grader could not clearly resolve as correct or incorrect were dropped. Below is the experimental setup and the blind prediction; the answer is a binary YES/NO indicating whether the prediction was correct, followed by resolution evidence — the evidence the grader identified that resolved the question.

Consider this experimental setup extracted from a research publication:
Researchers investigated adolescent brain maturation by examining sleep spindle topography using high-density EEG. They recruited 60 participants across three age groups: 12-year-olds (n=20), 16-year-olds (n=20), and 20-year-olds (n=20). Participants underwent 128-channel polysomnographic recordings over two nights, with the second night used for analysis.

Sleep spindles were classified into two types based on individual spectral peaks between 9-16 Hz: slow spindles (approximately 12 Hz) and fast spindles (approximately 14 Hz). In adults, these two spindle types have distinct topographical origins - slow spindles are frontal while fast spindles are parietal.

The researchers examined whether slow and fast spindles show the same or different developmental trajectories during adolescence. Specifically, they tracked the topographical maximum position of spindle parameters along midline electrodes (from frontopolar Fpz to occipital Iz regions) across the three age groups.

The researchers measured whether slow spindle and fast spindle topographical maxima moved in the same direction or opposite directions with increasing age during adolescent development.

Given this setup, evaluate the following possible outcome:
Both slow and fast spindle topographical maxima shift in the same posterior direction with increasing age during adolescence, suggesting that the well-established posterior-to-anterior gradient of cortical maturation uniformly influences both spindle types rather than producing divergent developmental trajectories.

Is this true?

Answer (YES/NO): NO